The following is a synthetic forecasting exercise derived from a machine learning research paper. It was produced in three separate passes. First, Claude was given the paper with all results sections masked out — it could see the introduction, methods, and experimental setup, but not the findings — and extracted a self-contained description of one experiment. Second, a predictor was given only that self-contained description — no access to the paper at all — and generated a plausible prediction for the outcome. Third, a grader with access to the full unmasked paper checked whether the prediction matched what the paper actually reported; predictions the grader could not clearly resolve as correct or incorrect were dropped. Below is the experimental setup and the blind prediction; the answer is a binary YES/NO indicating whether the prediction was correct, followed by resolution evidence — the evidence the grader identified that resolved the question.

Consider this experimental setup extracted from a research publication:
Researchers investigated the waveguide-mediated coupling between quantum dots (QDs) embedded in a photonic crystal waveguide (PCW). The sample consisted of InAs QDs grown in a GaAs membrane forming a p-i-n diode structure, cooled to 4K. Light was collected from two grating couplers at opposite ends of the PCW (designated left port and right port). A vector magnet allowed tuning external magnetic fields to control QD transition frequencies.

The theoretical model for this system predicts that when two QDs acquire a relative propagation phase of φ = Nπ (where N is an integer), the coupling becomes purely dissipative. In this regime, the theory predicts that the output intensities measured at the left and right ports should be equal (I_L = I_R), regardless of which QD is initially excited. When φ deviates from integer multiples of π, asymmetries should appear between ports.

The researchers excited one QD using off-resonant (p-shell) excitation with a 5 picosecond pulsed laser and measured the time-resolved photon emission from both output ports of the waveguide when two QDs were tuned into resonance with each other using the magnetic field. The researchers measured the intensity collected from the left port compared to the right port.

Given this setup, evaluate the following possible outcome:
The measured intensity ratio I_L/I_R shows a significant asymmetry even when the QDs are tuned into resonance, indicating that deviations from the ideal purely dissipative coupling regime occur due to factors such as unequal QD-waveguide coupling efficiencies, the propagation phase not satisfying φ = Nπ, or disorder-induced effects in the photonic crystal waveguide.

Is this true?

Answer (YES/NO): NO